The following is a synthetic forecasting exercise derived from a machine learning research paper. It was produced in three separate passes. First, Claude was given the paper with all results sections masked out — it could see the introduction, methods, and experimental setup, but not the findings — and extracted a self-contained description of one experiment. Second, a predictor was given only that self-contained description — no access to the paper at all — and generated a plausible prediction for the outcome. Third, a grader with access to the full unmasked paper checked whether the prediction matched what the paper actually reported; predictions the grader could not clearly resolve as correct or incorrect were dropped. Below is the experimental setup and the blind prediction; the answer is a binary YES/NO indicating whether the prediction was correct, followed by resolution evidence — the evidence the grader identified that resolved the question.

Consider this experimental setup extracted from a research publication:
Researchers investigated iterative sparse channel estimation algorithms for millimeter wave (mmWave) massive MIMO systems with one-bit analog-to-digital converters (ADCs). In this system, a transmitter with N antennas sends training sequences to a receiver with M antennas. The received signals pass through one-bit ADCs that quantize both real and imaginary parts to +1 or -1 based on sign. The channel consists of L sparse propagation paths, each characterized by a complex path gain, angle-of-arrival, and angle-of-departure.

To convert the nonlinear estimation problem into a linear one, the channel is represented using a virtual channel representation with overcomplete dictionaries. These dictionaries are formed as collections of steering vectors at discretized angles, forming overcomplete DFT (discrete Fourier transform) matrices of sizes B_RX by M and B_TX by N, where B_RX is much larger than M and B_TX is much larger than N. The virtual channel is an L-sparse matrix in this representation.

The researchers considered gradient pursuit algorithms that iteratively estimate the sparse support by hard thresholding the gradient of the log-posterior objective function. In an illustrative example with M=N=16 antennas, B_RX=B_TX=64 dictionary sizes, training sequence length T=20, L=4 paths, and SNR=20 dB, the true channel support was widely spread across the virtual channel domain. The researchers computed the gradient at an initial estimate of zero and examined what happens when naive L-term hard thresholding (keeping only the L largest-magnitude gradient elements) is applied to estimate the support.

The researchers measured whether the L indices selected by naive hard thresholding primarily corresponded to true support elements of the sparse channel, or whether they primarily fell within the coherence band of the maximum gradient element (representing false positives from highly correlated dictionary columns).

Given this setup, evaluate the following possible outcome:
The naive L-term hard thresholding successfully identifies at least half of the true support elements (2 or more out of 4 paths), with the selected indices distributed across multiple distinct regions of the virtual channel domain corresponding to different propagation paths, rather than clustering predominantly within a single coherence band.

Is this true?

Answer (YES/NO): NO